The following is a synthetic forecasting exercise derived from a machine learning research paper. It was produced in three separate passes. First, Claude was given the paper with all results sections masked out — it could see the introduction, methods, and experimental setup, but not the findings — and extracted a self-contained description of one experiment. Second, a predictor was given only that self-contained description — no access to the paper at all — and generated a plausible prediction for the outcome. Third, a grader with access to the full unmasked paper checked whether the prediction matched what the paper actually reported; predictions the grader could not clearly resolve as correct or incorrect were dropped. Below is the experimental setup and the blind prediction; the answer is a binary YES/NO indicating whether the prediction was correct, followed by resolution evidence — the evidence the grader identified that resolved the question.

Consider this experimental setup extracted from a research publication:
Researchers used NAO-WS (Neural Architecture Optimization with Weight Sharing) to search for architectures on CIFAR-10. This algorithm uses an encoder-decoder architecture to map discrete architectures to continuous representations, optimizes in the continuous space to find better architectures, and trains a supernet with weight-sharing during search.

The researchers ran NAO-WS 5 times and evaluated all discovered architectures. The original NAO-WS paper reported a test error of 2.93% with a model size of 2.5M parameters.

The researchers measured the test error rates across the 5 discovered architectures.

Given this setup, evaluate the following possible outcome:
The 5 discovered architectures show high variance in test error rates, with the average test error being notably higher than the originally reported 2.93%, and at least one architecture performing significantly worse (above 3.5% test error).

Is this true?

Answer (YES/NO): NO